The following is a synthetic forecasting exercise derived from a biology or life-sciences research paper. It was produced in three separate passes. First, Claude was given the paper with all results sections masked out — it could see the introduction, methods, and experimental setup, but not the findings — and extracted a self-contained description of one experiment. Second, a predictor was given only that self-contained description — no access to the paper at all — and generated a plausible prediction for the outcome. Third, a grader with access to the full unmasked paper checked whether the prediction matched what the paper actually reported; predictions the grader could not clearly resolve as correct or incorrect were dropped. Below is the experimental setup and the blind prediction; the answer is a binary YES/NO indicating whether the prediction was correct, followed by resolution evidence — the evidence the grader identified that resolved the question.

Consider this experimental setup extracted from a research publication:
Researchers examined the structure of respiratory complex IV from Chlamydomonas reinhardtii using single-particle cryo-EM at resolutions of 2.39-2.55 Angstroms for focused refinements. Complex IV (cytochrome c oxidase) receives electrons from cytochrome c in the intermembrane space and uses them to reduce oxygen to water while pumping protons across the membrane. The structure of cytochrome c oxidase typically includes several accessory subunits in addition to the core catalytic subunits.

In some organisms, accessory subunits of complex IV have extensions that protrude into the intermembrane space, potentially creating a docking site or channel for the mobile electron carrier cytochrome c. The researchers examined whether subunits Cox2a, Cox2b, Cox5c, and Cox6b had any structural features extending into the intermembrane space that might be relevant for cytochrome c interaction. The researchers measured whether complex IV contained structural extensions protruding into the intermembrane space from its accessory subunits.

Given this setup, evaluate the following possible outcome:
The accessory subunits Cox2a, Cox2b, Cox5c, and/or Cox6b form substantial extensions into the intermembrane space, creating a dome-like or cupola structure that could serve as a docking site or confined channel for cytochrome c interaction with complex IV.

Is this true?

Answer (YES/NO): NO